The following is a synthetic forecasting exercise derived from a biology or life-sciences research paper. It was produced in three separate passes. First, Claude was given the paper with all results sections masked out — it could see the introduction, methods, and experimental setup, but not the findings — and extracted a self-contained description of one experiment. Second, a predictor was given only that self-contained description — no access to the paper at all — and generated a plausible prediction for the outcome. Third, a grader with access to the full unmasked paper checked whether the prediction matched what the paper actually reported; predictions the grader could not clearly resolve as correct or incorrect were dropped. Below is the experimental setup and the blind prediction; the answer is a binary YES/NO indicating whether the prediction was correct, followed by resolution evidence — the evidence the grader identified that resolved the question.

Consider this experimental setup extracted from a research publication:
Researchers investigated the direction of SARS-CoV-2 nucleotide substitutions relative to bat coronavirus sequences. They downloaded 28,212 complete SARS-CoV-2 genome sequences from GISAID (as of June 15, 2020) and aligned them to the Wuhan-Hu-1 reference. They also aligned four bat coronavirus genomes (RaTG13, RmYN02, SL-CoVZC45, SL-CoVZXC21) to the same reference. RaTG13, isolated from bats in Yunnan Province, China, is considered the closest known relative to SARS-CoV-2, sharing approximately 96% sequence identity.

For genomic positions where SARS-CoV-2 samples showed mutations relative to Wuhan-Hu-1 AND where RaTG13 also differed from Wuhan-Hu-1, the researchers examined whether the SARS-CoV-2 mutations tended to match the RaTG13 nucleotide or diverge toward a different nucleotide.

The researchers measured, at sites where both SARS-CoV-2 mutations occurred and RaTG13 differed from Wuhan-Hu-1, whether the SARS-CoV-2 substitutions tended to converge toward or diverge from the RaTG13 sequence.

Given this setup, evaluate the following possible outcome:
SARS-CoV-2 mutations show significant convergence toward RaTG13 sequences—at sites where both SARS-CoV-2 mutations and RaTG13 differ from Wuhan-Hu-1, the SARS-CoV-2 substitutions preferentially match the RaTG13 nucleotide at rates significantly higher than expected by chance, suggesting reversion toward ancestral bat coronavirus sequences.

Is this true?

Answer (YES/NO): YES